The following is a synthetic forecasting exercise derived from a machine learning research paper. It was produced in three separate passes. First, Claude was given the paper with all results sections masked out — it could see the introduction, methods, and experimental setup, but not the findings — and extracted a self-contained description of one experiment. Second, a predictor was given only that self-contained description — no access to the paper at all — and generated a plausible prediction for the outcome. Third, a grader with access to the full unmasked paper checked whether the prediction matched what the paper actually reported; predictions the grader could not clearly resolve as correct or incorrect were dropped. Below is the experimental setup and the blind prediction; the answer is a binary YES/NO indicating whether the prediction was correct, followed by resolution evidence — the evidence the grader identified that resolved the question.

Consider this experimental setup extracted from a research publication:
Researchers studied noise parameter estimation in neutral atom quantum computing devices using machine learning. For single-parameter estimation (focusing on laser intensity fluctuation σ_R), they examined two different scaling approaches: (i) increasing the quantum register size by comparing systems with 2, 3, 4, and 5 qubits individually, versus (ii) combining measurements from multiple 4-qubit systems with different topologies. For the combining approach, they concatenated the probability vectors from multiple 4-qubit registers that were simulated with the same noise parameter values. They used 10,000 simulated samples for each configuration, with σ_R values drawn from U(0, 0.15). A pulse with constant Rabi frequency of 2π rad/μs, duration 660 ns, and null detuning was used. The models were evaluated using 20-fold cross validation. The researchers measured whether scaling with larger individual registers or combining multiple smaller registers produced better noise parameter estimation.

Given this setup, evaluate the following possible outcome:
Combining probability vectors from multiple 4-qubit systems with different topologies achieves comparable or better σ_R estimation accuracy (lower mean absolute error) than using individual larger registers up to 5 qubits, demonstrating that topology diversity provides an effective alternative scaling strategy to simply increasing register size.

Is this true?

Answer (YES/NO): NO